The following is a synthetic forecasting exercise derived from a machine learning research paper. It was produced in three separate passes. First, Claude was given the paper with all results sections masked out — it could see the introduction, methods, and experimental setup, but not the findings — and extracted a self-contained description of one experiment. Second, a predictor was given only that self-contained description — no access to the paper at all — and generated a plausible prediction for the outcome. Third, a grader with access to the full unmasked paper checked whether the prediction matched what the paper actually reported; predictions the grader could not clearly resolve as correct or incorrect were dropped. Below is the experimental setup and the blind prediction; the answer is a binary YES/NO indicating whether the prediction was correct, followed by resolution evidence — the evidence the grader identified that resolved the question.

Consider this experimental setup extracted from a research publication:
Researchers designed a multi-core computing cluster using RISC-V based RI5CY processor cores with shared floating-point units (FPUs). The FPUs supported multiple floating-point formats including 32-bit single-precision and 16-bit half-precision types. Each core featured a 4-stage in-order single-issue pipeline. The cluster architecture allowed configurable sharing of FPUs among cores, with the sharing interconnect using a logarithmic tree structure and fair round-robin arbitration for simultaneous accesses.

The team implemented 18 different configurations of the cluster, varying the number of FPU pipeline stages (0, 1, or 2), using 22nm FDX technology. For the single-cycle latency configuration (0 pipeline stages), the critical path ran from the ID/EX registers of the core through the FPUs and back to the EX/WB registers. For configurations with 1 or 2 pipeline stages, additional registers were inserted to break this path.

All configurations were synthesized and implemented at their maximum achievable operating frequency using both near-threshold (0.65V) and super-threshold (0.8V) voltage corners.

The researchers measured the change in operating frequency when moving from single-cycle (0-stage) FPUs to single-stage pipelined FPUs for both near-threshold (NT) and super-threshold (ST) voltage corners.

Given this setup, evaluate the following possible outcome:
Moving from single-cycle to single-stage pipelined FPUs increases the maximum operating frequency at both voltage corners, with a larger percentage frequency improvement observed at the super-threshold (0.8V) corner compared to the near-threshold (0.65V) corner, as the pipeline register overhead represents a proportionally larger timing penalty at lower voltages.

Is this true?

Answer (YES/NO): NO